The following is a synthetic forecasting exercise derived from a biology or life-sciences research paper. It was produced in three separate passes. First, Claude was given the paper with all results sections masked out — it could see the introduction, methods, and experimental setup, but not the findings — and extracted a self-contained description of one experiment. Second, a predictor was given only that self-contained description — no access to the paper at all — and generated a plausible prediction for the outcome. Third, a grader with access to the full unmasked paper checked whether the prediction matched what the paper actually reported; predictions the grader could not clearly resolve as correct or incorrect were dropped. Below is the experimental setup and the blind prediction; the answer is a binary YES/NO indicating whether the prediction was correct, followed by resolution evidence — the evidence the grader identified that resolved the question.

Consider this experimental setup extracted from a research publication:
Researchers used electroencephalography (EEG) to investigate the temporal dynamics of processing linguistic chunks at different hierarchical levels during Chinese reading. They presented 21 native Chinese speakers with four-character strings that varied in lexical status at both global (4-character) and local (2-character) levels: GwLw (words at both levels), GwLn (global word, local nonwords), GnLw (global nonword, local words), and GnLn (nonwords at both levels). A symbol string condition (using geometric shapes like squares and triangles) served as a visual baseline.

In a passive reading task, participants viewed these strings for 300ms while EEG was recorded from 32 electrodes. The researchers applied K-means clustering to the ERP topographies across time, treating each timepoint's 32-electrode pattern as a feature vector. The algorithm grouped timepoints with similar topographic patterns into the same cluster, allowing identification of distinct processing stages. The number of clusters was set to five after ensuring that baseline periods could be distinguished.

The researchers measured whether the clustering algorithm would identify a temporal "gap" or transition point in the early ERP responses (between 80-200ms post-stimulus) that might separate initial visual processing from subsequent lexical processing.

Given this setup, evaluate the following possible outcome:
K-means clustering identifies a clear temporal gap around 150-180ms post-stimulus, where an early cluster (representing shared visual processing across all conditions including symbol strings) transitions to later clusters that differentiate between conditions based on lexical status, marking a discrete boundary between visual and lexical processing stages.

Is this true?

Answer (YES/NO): NO